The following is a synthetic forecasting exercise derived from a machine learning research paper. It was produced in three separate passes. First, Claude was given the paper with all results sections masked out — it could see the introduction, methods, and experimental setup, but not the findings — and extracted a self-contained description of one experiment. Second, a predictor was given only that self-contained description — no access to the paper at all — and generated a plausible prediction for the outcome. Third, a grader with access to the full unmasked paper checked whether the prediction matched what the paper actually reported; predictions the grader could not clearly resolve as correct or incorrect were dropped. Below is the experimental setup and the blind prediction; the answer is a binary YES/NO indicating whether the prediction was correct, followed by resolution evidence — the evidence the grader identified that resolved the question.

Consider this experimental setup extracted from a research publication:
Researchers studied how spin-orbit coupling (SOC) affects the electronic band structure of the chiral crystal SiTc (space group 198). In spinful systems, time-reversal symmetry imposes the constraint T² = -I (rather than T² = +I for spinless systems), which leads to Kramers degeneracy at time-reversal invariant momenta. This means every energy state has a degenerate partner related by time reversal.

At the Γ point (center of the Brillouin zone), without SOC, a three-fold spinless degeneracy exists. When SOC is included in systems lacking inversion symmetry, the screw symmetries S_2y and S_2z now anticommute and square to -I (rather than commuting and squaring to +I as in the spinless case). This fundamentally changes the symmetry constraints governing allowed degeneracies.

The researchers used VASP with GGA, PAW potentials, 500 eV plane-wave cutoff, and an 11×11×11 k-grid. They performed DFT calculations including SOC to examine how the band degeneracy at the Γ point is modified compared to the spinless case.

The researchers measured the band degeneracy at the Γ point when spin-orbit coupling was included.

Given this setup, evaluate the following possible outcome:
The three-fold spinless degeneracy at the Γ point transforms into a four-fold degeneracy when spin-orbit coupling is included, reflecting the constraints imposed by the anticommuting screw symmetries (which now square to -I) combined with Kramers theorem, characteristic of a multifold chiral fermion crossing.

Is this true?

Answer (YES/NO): YES